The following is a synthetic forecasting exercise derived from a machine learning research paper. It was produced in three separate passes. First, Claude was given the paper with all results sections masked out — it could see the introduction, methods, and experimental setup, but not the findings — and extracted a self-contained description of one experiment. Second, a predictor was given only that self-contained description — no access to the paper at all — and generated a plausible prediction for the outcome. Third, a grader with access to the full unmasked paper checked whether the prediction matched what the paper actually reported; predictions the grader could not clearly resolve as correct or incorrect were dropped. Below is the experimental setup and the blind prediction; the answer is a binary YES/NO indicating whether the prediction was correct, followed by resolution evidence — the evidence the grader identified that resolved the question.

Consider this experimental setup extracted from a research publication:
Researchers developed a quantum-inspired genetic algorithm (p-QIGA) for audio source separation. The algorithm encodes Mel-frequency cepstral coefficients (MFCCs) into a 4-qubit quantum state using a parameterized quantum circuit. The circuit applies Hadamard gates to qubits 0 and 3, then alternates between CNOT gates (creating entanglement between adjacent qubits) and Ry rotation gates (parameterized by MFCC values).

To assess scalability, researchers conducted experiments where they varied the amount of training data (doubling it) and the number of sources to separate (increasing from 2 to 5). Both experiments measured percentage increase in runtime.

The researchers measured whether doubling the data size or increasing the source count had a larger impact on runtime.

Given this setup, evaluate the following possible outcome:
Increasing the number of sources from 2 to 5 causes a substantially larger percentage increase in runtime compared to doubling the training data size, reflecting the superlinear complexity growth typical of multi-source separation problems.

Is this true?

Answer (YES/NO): NO